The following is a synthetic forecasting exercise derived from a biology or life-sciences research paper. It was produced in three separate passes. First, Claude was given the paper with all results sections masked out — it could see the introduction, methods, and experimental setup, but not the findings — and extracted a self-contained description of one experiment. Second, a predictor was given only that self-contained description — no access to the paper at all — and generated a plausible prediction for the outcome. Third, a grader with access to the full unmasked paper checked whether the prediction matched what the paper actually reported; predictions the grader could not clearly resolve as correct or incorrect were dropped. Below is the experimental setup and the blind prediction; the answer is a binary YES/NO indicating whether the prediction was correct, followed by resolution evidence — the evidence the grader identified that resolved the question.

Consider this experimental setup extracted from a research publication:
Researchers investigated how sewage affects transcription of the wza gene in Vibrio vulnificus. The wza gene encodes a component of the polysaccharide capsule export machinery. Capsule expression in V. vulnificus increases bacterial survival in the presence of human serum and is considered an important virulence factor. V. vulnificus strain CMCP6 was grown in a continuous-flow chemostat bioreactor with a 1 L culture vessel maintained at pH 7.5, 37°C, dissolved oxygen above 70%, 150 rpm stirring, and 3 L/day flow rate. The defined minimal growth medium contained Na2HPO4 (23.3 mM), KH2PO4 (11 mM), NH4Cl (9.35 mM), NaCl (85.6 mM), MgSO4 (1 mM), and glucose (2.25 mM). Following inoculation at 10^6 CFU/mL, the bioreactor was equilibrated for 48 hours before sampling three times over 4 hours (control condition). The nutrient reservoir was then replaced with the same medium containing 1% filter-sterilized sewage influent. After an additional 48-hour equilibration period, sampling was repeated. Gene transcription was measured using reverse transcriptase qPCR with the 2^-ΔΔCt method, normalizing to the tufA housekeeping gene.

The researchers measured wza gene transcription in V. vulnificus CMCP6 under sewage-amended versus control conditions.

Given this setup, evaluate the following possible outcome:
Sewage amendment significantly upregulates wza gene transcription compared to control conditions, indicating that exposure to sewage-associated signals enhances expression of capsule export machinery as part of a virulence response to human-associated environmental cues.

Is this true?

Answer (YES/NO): NO